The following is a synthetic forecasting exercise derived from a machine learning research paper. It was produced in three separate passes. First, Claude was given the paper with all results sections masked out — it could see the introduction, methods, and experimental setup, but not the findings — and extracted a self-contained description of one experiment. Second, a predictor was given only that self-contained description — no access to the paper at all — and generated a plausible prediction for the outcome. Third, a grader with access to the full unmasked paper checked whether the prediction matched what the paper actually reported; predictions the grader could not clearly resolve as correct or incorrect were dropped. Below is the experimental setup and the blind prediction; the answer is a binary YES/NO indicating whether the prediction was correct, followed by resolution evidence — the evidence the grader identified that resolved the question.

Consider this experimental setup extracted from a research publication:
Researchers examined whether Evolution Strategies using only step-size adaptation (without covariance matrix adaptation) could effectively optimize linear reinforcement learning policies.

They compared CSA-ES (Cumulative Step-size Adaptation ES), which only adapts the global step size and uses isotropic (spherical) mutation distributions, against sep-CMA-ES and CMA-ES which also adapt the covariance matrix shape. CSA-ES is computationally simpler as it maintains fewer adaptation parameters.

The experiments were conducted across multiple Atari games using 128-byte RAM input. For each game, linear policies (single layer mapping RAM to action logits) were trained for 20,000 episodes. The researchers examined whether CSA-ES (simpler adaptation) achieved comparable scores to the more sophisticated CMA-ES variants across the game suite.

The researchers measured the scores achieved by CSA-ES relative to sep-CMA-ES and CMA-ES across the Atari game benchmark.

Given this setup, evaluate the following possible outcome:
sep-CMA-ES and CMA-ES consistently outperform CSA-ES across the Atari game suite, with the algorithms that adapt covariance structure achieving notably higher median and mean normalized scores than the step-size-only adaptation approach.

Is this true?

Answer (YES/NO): NO